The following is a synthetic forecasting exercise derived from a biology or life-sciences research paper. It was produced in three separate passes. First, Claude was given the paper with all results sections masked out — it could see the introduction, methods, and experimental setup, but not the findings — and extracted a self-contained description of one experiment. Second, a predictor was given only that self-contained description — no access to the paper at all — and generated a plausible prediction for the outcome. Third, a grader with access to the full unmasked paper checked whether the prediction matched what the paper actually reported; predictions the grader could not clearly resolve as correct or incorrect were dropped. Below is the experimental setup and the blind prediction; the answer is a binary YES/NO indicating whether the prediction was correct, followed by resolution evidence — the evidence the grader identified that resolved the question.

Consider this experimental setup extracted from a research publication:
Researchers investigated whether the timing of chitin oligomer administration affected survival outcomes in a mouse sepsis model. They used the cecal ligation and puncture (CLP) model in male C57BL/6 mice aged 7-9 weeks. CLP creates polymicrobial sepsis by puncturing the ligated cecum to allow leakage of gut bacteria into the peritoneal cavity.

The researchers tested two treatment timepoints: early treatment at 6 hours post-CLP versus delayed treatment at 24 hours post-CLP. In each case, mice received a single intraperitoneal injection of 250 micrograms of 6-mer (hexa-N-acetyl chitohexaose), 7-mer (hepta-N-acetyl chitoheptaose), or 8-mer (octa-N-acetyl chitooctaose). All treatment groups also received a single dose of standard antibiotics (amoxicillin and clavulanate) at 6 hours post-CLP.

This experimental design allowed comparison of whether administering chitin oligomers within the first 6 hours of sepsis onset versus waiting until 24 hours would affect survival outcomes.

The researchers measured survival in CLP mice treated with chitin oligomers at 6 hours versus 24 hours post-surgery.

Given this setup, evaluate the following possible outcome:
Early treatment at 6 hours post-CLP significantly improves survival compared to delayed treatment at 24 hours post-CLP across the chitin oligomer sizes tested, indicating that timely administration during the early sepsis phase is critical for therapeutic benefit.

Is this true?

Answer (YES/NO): NO